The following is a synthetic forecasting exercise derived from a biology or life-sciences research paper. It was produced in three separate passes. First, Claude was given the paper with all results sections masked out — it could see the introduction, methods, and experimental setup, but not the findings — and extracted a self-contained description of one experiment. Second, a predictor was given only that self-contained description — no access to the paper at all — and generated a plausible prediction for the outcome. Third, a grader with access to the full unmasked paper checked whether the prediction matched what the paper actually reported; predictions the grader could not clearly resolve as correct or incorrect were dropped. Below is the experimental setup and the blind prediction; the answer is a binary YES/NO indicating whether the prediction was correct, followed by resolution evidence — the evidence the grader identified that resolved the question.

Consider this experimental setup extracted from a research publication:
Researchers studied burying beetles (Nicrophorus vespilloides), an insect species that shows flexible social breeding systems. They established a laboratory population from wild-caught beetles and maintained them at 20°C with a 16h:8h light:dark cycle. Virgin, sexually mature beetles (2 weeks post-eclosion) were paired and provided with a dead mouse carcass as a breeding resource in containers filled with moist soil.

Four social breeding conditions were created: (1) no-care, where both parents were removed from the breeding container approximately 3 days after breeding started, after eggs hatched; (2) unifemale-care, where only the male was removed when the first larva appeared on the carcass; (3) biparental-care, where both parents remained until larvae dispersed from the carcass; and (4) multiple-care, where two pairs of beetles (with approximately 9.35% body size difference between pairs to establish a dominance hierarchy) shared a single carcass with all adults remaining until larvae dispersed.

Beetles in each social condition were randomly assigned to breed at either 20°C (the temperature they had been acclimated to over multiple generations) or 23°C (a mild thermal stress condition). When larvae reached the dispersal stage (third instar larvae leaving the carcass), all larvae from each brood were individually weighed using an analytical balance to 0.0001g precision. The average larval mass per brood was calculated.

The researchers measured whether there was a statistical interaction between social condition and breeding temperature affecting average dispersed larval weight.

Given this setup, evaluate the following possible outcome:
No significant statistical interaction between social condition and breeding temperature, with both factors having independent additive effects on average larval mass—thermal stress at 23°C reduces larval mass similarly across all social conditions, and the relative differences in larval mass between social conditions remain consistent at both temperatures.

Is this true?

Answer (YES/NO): NO